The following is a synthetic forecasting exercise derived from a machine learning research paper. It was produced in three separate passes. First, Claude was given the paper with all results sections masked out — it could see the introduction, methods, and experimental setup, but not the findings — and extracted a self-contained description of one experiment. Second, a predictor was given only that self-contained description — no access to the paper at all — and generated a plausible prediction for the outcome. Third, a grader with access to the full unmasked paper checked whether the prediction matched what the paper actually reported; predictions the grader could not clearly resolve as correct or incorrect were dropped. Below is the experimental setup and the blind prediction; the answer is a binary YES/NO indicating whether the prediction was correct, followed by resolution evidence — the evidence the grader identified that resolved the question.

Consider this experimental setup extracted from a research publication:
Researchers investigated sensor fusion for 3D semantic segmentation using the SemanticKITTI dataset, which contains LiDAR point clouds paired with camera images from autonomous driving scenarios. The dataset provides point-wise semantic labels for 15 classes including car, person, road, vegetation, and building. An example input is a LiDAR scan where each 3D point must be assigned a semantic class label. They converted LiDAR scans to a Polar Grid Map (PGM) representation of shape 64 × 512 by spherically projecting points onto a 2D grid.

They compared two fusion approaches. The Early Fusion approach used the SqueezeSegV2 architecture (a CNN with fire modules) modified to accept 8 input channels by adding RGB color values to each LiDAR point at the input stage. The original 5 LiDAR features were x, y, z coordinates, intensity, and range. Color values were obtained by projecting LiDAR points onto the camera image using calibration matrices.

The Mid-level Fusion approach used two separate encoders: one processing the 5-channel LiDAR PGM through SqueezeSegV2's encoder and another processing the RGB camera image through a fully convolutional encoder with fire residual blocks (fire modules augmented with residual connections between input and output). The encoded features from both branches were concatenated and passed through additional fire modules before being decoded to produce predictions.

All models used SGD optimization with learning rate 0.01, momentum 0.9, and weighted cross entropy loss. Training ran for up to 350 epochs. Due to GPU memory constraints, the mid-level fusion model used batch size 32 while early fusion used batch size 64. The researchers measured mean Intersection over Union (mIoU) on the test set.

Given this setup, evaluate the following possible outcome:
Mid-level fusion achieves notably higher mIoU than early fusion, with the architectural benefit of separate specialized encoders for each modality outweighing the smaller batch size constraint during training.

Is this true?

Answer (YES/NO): YES